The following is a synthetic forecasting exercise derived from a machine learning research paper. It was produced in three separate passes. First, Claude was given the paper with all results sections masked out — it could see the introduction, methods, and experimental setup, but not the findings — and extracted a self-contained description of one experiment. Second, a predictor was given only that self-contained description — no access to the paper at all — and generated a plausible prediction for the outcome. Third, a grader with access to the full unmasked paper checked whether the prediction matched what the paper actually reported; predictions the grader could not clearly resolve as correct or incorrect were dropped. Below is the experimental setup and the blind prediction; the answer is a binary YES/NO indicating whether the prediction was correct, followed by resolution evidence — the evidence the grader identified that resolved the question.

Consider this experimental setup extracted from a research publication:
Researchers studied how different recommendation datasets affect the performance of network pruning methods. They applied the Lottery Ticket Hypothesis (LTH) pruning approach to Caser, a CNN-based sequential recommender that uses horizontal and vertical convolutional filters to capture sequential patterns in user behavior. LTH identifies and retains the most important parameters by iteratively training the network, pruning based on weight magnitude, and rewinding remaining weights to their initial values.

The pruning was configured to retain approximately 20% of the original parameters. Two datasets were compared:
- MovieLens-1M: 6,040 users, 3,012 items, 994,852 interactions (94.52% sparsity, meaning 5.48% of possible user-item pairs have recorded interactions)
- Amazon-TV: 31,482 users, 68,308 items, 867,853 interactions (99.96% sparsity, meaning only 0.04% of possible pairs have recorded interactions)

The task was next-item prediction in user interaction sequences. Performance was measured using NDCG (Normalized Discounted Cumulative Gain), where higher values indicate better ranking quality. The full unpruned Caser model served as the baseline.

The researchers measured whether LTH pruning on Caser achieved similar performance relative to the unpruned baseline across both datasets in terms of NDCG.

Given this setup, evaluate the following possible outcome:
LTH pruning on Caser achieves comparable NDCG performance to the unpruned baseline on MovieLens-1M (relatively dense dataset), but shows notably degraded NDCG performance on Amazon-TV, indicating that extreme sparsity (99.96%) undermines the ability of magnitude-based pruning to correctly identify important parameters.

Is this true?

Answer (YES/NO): NO